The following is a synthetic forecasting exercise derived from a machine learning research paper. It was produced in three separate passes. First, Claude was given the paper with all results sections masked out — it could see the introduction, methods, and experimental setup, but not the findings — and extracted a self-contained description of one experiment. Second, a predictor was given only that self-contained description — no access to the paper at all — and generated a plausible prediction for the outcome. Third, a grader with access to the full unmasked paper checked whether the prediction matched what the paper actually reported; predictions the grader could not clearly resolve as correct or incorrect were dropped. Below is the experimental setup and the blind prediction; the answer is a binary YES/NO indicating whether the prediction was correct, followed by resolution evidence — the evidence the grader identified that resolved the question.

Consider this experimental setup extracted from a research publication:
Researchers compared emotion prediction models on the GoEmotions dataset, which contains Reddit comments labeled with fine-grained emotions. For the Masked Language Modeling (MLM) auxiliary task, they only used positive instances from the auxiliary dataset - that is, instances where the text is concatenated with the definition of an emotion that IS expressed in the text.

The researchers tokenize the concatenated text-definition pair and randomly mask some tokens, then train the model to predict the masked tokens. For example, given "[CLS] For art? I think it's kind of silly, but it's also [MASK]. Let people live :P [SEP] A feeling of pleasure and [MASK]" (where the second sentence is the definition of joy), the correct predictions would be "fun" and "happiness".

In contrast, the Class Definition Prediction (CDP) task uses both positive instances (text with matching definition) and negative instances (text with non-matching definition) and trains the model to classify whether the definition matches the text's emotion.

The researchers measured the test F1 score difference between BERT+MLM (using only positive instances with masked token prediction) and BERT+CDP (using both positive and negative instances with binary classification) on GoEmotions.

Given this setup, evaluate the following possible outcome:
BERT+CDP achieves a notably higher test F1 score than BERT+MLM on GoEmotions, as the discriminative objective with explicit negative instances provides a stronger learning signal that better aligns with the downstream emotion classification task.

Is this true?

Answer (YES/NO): NO